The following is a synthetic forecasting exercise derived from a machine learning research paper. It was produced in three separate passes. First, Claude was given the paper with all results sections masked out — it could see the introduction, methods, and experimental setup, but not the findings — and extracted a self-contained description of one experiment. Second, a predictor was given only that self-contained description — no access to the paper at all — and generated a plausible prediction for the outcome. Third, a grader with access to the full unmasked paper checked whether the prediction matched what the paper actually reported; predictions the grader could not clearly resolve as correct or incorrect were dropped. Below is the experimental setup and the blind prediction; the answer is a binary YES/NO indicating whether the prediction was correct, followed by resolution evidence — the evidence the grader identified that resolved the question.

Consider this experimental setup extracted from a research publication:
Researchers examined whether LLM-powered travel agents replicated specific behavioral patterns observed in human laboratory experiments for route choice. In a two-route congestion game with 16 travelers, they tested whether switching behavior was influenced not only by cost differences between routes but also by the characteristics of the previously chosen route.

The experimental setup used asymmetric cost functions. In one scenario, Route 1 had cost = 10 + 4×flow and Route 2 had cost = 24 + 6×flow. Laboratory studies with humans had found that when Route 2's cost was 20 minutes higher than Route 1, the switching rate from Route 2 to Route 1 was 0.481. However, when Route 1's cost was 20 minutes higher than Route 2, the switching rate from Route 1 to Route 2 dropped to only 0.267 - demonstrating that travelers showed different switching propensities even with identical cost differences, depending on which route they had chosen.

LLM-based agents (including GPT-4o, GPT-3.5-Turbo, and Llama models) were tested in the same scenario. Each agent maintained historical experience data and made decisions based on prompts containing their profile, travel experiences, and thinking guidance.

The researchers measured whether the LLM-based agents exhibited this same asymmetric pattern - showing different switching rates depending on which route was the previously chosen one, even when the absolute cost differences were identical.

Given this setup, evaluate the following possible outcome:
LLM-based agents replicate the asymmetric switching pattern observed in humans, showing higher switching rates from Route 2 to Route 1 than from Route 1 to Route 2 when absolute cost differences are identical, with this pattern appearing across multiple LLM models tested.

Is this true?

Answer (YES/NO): YES